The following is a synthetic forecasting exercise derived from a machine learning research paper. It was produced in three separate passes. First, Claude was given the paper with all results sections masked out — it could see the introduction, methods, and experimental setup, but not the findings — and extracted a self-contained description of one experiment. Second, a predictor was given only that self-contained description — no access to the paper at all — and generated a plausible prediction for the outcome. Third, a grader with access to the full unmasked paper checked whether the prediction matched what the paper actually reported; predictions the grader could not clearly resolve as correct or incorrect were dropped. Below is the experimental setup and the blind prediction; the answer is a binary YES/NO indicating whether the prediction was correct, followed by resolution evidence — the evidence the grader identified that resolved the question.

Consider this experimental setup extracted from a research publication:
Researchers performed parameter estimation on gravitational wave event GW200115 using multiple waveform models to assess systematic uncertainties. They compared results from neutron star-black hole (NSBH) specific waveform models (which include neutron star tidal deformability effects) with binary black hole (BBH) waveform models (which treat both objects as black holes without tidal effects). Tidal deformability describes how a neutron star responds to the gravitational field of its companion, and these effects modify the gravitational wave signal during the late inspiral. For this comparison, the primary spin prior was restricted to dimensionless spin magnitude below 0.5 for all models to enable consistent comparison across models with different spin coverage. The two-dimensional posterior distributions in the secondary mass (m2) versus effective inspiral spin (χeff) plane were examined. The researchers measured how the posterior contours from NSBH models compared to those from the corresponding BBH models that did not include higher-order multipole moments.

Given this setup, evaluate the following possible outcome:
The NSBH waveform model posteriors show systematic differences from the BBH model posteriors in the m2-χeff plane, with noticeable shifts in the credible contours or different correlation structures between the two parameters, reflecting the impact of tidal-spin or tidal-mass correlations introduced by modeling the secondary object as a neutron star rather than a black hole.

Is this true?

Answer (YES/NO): NO